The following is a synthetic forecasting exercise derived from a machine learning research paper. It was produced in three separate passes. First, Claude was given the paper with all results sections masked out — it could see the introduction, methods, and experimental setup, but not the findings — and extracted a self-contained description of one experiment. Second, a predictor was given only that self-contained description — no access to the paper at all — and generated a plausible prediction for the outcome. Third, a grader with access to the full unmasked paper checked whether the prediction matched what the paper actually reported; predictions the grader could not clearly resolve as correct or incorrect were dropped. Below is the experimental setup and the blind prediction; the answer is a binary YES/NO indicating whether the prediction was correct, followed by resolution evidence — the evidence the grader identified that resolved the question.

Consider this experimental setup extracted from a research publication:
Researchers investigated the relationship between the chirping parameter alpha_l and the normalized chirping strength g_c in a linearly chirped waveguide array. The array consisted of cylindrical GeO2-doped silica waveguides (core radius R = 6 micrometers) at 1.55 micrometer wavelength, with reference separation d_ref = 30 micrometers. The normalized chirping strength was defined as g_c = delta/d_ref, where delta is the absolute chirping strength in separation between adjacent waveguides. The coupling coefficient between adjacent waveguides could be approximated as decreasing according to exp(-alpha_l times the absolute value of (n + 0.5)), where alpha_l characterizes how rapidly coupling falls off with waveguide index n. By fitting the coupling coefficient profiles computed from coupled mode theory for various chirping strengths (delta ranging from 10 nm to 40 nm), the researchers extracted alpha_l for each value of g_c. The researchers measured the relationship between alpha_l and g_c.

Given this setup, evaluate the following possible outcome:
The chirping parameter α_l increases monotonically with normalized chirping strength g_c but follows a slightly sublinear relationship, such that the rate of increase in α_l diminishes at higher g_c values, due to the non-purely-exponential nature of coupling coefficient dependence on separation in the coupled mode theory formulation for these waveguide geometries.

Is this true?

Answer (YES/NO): NO